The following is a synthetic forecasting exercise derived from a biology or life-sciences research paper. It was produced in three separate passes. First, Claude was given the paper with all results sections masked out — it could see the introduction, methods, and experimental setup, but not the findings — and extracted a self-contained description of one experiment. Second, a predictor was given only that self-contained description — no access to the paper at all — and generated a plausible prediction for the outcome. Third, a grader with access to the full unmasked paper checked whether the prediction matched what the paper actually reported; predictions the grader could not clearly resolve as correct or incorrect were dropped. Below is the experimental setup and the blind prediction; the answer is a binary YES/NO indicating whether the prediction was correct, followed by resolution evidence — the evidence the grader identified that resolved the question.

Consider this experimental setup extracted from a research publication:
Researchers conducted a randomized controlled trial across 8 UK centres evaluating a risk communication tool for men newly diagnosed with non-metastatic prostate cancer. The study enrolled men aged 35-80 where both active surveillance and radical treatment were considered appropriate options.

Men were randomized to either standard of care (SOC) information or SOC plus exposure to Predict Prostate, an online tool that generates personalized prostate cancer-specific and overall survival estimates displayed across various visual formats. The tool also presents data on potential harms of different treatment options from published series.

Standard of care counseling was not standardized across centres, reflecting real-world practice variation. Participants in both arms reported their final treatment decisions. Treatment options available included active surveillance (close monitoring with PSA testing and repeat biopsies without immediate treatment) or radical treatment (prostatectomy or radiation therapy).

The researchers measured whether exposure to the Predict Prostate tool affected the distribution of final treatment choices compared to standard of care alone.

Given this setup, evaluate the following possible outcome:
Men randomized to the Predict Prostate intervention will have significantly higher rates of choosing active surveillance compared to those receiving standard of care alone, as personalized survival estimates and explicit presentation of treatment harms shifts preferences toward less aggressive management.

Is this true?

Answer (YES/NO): NO